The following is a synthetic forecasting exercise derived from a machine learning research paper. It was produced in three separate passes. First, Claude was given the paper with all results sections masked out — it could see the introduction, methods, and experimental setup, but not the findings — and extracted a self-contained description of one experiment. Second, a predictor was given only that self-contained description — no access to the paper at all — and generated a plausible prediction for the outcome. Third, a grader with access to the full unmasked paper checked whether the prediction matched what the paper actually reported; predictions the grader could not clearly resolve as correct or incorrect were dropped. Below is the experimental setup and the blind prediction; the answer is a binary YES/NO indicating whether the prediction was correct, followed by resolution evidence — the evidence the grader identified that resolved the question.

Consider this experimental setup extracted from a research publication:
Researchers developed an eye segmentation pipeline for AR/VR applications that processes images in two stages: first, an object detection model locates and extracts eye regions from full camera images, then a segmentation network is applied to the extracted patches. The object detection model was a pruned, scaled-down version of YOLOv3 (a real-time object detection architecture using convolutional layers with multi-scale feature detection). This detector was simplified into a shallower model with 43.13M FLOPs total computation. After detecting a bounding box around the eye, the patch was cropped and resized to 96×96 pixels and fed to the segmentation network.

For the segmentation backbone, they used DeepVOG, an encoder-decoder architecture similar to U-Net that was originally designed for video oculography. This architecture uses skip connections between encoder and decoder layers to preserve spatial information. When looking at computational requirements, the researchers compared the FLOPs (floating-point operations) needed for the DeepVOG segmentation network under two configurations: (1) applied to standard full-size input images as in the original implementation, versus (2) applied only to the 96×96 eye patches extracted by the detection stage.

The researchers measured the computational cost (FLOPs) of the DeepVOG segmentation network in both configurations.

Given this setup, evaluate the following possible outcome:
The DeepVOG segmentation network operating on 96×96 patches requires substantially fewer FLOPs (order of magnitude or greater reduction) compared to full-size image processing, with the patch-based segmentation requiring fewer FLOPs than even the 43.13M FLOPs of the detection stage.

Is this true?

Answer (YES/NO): NO